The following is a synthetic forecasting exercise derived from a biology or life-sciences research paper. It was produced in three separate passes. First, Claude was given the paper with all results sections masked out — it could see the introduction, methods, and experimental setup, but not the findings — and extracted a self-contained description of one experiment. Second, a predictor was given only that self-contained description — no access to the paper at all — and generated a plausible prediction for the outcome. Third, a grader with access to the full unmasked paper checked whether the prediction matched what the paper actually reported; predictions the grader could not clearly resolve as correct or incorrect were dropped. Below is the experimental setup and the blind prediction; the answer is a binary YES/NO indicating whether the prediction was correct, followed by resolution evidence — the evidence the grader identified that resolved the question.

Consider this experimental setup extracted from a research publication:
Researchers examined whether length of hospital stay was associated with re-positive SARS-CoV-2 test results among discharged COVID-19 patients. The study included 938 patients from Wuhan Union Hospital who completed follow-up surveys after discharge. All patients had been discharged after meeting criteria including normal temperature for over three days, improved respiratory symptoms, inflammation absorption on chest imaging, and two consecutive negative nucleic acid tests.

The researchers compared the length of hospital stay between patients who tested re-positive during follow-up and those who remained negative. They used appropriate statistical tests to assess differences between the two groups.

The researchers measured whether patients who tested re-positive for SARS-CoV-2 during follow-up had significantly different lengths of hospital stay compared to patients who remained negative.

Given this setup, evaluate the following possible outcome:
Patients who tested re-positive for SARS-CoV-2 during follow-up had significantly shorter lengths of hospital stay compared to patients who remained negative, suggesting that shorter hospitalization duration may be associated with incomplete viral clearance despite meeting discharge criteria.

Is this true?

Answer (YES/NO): NO